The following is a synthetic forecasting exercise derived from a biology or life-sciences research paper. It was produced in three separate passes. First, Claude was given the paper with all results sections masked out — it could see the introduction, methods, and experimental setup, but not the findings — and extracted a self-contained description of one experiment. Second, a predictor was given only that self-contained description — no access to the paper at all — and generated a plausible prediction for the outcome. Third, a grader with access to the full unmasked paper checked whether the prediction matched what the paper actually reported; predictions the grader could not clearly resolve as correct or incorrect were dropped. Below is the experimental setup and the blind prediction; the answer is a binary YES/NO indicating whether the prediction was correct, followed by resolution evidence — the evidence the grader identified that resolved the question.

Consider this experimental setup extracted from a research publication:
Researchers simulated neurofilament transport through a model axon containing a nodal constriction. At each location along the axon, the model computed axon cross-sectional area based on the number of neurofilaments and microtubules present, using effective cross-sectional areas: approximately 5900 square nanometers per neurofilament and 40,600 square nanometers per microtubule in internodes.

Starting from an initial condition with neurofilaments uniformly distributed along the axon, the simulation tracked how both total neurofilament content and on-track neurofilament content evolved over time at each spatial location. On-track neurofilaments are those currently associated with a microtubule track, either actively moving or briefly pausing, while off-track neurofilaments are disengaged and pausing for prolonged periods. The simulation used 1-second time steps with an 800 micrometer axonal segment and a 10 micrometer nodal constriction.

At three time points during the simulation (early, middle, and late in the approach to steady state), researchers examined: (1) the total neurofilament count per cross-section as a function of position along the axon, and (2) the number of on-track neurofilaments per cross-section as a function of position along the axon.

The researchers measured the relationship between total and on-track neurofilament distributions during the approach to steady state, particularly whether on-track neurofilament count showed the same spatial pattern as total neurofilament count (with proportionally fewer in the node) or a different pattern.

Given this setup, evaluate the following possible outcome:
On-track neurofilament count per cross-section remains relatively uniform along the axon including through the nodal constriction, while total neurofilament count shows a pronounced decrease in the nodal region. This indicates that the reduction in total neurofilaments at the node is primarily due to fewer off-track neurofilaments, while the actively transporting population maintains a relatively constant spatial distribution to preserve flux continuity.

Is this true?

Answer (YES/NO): YES